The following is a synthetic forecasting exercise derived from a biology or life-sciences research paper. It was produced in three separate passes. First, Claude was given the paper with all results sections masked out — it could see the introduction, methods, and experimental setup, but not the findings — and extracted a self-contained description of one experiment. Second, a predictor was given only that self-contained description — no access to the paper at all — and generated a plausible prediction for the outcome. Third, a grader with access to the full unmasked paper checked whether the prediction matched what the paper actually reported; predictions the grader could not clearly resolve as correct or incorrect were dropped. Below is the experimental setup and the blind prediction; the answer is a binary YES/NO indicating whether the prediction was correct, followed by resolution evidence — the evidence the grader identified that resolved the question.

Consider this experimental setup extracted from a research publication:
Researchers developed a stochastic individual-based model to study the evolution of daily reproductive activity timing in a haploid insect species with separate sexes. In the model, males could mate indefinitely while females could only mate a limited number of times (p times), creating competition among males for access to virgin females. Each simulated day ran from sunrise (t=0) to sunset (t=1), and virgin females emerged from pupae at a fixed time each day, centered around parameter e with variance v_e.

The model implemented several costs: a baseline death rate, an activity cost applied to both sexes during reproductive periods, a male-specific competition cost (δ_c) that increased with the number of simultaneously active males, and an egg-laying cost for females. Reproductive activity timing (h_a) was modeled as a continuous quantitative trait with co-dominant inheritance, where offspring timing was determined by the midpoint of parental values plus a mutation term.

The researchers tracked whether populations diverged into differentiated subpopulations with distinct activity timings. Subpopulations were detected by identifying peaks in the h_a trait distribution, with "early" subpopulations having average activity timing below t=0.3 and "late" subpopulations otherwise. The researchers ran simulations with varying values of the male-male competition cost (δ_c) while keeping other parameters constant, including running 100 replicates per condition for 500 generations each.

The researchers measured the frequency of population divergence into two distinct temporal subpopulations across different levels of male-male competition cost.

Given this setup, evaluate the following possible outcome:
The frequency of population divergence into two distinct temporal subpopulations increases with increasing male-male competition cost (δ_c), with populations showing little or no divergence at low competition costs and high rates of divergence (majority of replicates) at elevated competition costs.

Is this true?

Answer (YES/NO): NO